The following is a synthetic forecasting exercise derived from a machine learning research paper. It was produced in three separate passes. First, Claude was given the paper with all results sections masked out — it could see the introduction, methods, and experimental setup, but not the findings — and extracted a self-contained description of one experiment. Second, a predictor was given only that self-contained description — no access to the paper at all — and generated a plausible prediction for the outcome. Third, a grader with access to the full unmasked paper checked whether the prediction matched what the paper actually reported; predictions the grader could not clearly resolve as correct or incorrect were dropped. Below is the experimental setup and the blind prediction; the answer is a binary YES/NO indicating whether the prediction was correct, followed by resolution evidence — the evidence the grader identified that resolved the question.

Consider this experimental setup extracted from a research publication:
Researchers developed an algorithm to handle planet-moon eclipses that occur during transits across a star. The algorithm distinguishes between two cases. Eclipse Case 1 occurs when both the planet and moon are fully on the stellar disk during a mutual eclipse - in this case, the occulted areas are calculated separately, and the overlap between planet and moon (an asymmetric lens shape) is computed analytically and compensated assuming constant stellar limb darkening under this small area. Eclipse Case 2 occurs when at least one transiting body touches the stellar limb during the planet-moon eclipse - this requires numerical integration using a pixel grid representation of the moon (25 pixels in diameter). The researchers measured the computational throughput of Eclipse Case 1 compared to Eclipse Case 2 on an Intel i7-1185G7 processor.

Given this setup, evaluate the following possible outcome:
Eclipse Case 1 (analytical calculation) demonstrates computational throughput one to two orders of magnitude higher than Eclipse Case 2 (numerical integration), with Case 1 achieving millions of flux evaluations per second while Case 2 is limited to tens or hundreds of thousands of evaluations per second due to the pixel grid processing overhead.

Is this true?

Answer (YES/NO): NO